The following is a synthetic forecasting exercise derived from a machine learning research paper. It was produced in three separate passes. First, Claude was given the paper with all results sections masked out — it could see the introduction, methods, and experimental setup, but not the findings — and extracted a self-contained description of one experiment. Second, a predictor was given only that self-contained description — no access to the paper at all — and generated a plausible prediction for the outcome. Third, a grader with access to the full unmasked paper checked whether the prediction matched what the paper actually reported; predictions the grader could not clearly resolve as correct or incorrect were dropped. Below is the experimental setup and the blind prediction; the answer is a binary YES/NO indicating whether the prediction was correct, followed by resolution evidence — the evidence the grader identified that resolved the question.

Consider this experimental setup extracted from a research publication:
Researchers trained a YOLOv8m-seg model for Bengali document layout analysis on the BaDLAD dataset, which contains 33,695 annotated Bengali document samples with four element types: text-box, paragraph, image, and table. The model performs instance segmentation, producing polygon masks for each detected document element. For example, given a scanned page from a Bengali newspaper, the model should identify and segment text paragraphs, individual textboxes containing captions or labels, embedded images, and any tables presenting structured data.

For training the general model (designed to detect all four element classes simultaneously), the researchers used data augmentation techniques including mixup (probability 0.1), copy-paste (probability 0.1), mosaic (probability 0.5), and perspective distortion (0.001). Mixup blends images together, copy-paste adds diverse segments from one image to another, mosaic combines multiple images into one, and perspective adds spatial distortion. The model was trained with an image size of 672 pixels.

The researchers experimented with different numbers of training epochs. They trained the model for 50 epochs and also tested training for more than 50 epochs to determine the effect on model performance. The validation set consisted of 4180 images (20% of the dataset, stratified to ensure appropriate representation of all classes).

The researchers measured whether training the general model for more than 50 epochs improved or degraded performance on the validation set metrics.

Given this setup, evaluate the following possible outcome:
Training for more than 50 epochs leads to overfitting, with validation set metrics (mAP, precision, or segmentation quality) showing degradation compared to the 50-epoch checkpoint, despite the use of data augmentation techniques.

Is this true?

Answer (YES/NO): YES